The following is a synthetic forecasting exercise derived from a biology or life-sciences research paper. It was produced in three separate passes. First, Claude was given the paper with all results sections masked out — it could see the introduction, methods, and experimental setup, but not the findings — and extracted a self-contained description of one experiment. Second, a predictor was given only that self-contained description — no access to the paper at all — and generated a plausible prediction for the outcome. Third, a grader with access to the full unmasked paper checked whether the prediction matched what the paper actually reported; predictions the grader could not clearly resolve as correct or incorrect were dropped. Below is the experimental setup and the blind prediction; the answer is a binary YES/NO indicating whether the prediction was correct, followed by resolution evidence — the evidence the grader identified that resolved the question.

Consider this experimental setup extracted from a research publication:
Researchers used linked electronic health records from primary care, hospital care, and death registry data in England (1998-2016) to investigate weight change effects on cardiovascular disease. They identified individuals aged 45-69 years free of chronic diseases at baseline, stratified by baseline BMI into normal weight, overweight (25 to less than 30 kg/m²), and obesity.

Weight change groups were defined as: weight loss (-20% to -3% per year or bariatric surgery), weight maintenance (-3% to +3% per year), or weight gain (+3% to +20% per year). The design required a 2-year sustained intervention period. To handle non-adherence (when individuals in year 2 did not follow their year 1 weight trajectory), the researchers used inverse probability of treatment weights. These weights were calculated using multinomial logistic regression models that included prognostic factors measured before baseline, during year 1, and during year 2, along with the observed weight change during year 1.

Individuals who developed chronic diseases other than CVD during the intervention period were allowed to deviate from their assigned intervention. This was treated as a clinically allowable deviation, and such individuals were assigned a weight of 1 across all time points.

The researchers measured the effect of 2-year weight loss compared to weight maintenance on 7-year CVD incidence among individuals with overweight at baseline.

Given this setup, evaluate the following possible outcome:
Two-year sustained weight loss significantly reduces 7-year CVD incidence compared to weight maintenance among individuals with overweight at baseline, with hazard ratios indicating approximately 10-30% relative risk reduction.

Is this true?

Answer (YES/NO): NO